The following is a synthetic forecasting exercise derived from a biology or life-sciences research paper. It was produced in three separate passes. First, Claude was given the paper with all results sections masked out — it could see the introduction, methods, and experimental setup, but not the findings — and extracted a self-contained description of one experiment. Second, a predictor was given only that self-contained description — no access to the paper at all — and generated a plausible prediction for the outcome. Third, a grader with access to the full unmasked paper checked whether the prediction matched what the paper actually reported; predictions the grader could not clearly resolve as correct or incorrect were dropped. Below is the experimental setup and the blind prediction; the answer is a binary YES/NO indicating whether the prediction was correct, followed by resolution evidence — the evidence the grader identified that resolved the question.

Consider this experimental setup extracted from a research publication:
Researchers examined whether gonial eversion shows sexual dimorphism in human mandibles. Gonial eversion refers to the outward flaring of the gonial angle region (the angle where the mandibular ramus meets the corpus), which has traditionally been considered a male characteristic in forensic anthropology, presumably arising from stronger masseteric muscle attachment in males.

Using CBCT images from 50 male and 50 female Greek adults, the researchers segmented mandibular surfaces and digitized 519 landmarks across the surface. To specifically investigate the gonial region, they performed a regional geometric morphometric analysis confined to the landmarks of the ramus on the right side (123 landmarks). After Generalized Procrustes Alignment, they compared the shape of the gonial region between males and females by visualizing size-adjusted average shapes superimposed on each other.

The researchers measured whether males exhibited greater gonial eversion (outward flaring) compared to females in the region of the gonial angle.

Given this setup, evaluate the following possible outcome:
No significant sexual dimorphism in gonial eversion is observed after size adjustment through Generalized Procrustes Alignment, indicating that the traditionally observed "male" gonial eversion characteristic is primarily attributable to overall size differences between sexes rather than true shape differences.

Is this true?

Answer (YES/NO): NO